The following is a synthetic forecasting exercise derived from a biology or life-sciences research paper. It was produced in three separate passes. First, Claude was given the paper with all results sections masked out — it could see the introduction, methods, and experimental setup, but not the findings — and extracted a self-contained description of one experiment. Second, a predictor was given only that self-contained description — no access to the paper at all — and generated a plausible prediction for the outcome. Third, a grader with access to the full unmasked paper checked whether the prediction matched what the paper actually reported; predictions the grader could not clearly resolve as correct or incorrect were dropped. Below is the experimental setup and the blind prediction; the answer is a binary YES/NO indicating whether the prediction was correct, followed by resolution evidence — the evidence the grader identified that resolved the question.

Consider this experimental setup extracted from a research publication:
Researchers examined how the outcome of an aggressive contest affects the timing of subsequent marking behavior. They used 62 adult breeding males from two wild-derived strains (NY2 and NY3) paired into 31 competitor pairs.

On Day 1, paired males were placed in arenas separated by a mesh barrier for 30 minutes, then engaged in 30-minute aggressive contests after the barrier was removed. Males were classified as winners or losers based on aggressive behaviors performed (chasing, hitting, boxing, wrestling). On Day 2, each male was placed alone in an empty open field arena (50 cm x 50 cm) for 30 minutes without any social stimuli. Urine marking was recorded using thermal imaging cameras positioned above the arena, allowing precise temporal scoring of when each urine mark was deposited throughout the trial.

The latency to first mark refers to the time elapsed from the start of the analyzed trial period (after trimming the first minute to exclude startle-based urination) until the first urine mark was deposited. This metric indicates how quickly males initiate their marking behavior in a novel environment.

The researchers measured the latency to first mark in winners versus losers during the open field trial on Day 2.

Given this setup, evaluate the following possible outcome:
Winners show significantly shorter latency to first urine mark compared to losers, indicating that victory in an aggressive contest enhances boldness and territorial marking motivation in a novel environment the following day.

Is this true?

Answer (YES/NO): NO